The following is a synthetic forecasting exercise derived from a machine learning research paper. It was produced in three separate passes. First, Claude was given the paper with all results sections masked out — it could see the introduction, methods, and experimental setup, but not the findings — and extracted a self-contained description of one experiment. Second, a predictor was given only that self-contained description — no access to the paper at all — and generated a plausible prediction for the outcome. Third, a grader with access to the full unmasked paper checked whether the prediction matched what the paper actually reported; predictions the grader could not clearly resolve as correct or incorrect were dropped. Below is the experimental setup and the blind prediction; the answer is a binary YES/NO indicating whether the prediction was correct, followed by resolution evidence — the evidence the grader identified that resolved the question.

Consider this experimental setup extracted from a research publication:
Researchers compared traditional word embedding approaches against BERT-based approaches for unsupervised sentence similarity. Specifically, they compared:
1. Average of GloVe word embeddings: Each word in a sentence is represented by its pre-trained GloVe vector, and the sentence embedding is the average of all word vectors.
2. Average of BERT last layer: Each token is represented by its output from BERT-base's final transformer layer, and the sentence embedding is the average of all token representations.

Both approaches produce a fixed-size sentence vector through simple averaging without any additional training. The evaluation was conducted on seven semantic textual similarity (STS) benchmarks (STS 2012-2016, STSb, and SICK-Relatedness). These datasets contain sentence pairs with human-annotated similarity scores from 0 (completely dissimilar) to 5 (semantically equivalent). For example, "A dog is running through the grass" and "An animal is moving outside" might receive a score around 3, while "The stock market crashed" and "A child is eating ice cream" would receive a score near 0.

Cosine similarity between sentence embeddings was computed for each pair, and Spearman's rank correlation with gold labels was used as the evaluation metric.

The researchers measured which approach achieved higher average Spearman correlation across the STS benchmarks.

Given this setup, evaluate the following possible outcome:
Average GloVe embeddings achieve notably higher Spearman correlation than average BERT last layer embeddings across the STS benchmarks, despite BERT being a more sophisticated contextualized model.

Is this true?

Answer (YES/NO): YES